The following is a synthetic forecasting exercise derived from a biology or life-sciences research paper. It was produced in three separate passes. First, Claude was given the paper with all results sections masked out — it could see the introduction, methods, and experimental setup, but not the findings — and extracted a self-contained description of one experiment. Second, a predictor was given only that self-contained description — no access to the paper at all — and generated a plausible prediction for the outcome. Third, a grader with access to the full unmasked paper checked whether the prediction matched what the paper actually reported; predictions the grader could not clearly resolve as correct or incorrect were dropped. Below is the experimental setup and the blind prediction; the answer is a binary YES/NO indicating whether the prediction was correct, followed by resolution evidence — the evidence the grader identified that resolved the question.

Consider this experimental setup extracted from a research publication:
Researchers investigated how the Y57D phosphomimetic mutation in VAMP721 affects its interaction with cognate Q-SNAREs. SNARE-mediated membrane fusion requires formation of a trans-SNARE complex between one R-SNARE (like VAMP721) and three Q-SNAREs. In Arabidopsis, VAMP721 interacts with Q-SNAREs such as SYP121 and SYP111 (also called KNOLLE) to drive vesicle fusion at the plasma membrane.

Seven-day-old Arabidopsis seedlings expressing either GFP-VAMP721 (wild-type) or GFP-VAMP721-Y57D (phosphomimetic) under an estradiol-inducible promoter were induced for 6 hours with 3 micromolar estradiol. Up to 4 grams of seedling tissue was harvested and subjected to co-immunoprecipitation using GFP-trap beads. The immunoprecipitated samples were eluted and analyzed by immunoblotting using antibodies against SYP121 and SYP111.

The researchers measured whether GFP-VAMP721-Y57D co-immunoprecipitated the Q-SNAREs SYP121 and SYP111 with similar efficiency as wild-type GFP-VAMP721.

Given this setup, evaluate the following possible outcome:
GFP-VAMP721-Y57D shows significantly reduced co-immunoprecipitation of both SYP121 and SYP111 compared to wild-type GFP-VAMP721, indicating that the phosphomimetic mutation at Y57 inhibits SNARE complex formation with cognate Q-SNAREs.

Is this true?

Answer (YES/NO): NO